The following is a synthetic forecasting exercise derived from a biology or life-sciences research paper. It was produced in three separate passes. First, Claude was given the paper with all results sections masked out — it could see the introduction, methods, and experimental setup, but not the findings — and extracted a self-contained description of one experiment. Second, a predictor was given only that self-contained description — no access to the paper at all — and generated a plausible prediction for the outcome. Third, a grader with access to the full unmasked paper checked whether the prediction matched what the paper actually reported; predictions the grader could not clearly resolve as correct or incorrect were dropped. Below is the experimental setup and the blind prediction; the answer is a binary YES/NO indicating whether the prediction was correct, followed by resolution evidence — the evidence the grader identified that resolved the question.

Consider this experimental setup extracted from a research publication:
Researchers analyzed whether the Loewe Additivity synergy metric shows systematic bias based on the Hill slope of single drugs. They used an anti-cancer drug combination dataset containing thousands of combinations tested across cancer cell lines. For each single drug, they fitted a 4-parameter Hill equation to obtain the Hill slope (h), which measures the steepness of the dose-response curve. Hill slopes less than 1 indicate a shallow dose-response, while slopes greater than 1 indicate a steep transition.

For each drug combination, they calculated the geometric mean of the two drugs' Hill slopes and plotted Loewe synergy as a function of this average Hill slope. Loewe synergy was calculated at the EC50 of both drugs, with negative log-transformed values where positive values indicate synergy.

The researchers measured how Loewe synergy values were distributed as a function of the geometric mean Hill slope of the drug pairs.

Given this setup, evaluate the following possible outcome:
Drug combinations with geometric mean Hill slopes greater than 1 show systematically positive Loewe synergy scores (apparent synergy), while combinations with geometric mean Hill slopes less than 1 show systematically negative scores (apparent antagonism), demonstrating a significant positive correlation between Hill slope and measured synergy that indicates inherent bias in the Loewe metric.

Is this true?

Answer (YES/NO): NO